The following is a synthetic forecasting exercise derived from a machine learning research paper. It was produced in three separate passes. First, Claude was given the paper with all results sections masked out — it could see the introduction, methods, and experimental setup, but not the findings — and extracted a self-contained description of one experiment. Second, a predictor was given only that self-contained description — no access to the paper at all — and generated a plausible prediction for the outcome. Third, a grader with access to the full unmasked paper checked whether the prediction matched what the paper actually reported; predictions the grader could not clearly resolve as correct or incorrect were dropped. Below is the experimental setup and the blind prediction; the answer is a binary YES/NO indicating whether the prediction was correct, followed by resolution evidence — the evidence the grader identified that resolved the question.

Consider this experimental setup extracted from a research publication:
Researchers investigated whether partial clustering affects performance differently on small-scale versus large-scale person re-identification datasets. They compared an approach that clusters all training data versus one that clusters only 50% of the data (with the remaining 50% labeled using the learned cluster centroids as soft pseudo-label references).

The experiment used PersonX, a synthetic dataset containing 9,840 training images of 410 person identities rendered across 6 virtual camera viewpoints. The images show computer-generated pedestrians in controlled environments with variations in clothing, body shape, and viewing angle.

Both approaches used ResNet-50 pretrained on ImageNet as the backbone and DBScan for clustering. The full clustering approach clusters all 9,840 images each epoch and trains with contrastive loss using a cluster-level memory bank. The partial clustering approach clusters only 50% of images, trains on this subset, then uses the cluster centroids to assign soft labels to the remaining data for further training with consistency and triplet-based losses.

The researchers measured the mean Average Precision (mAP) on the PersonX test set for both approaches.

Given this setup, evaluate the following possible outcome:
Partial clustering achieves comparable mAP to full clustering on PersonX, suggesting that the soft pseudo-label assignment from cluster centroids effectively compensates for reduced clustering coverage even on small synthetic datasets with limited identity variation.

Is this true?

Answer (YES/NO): NO